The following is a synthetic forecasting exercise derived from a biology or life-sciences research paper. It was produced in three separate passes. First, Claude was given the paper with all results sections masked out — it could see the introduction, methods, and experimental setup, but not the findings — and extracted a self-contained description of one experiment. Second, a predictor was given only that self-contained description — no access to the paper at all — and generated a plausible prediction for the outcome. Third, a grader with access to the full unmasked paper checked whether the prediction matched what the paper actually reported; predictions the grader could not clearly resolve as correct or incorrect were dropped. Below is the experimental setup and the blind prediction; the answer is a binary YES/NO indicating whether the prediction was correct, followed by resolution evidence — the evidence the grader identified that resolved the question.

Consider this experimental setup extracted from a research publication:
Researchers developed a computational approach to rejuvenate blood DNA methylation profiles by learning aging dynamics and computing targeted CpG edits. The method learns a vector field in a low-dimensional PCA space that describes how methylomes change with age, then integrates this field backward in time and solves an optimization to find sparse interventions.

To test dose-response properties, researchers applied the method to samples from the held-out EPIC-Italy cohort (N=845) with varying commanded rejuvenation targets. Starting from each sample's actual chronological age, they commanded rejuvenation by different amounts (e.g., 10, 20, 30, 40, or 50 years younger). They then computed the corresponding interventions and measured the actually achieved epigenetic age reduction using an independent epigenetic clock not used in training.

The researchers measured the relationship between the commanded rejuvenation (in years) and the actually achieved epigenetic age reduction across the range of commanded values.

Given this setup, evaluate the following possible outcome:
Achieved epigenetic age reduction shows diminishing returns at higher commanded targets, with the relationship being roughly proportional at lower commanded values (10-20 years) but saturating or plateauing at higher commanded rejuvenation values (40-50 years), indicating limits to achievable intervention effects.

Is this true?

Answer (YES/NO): NO